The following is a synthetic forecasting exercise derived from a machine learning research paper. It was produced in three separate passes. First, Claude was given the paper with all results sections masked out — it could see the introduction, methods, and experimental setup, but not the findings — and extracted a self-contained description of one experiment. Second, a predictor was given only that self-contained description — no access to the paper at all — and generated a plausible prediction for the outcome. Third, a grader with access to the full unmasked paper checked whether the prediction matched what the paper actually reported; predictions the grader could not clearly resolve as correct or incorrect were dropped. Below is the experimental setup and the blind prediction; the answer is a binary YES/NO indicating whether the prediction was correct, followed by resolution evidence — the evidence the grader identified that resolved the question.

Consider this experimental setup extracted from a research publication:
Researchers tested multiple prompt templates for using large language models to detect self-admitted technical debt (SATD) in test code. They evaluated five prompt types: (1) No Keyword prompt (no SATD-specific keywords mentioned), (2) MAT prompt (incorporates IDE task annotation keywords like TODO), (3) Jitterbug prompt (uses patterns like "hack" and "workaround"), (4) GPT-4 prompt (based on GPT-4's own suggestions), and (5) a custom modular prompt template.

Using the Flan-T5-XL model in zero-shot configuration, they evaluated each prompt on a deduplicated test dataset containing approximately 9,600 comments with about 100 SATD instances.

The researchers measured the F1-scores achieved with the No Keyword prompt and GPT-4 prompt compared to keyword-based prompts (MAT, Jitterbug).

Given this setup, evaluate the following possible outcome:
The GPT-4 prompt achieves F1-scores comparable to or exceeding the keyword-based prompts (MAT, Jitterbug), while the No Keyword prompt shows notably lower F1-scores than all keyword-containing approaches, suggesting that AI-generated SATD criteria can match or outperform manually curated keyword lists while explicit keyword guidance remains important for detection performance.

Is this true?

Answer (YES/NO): NO